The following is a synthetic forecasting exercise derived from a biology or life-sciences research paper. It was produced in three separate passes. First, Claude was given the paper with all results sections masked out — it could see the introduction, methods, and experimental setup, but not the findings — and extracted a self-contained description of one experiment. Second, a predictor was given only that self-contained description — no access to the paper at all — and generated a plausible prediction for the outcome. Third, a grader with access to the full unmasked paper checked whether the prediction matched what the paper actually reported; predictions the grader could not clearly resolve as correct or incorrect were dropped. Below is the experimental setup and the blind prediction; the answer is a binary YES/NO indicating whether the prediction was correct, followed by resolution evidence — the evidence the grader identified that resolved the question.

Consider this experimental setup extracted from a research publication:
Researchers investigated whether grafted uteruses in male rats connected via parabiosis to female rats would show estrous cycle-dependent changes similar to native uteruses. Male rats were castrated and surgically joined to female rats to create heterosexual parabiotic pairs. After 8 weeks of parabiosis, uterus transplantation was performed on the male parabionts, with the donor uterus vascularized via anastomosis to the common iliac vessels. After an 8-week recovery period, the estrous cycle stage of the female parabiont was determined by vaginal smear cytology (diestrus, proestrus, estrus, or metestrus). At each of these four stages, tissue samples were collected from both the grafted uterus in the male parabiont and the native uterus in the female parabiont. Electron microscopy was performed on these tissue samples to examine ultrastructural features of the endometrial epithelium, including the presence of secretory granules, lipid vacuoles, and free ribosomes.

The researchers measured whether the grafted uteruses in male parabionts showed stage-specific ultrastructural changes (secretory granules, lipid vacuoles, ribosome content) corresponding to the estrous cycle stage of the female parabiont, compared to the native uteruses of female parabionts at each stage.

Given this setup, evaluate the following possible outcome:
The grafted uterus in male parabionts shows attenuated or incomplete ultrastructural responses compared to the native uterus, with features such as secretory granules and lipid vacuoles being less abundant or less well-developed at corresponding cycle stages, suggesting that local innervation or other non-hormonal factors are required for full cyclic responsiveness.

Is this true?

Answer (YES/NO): NO